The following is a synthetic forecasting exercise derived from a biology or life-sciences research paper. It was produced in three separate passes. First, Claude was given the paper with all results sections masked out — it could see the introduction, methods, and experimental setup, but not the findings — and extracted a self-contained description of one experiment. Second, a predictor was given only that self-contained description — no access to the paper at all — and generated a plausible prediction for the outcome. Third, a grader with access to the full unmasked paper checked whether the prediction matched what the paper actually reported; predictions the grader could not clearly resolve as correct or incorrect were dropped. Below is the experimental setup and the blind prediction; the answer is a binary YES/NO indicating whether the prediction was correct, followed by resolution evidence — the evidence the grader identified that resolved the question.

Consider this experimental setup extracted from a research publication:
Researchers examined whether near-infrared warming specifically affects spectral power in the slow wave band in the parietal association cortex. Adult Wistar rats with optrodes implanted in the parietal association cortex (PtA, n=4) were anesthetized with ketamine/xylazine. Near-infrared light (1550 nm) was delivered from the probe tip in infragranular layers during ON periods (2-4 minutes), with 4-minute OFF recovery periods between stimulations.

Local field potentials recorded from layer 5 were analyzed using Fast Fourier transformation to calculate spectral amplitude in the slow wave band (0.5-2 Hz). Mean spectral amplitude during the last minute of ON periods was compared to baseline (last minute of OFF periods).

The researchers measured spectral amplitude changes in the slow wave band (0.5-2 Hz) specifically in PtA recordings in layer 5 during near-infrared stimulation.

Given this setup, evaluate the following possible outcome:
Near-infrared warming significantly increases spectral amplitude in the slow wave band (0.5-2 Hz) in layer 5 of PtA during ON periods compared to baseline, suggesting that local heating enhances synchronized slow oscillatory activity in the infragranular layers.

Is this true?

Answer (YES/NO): YES